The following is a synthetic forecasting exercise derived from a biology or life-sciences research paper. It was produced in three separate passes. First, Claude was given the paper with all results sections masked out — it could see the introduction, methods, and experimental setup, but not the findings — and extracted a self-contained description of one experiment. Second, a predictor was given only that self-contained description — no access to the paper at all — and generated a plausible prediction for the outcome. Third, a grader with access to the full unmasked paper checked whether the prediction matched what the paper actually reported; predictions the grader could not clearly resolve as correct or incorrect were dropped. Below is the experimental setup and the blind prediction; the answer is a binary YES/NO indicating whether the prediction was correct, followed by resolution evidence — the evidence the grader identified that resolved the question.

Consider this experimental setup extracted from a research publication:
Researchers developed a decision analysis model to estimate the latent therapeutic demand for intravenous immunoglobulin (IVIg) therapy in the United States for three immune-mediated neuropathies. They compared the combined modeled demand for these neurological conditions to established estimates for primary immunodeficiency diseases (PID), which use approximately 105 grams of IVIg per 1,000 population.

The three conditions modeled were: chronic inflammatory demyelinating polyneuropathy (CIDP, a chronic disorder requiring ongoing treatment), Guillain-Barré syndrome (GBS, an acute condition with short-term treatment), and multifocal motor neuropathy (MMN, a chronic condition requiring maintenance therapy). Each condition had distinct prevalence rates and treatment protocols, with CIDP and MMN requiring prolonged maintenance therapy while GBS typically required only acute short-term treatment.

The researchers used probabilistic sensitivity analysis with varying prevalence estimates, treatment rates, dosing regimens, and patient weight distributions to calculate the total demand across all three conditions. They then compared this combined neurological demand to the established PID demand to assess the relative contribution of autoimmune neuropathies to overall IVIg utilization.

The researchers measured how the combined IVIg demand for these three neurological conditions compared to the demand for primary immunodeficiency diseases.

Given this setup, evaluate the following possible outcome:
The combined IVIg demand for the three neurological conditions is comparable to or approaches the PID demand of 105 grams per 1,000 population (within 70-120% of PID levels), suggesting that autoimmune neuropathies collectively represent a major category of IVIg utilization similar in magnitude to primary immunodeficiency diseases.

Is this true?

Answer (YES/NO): NO